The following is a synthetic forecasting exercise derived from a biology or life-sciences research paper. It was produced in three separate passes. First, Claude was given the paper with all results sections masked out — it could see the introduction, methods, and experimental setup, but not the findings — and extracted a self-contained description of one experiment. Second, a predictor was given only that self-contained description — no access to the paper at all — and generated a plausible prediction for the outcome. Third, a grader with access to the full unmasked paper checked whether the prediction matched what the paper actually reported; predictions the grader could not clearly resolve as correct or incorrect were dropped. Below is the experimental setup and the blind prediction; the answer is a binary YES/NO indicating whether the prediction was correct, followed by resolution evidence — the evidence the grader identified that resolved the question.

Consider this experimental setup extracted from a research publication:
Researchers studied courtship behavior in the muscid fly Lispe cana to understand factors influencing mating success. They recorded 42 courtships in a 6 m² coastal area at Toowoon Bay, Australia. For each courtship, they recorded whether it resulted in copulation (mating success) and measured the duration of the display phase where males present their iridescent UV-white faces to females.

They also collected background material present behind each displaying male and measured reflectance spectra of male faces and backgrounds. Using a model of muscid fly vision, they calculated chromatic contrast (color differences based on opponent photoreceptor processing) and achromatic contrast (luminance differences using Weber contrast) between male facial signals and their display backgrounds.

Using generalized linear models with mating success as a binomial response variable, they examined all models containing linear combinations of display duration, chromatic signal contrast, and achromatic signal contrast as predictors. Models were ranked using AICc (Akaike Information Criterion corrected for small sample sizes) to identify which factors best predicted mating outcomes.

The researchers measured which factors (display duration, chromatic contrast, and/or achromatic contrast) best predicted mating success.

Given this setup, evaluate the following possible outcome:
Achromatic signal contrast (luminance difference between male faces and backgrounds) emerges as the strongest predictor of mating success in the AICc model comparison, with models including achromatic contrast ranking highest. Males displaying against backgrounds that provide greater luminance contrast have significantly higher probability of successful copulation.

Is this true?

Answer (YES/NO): NO